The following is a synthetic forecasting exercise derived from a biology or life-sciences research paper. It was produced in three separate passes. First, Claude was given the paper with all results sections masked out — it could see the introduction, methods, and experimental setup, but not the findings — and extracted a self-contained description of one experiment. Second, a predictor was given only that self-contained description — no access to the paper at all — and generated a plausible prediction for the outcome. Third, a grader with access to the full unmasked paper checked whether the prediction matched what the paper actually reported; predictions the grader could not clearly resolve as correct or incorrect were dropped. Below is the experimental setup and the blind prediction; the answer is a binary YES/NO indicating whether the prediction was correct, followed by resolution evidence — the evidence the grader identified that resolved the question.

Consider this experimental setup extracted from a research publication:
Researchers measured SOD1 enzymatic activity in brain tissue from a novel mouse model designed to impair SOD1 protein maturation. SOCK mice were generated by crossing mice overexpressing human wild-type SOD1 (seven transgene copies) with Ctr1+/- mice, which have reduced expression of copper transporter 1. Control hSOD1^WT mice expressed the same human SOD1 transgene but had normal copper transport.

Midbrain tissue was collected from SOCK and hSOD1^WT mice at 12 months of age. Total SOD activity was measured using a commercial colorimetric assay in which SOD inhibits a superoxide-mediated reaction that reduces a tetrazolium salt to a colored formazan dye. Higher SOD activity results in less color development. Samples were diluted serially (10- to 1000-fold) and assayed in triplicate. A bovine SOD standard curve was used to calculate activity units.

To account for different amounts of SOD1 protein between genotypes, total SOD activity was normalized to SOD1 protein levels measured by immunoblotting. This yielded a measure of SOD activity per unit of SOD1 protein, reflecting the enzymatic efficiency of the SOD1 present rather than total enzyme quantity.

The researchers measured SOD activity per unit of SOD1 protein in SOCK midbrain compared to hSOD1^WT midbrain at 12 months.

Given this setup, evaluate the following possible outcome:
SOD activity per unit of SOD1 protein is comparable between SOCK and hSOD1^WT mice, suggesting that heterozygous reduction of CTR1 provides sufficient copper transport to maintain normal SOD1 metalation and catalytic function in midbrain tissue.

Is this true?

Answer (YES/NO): NO